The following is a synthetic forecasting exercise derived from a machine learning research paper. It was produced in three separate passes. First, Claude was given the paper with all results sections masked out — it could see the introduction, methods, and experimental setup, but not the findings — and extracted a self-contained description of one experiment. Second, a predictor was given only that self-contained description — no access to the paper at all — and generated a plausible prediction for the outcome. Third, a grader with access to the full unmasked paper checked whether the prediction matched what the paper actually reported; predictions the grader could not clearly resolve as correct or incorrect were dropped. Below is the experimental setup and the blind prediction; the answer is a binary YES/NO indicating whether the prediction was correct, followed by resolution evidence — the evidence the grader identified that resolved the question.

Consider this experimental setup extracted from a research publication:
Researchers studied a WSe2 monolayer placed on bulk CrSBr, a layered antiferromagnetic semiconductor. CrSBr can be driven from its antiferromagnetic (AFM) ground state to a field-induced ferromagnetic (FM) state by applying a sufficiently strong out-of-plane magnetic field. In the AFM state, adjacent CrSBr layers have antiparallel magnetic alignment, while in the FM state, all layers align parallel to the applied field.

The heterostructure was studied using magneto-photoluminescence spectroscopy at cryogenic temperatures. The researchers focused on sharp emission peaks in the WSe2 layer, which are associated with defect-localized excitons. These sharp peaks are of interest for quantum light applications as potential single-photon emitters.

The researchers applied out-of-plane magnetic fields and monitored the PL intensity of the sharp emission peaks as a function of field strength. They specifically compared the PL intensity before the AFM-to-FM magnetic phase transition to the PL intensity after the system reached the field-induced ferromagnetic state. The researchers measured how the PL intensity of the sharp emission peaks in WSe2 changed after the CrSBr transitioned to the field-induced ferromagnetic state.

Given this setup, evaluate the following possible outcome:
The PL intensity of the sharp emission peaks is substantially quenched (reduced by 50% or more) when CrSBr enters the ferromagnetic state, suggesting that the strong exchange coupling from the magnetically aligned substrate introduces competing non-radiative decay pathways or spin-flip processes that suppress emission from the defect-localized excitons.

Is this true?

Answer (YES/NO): NO